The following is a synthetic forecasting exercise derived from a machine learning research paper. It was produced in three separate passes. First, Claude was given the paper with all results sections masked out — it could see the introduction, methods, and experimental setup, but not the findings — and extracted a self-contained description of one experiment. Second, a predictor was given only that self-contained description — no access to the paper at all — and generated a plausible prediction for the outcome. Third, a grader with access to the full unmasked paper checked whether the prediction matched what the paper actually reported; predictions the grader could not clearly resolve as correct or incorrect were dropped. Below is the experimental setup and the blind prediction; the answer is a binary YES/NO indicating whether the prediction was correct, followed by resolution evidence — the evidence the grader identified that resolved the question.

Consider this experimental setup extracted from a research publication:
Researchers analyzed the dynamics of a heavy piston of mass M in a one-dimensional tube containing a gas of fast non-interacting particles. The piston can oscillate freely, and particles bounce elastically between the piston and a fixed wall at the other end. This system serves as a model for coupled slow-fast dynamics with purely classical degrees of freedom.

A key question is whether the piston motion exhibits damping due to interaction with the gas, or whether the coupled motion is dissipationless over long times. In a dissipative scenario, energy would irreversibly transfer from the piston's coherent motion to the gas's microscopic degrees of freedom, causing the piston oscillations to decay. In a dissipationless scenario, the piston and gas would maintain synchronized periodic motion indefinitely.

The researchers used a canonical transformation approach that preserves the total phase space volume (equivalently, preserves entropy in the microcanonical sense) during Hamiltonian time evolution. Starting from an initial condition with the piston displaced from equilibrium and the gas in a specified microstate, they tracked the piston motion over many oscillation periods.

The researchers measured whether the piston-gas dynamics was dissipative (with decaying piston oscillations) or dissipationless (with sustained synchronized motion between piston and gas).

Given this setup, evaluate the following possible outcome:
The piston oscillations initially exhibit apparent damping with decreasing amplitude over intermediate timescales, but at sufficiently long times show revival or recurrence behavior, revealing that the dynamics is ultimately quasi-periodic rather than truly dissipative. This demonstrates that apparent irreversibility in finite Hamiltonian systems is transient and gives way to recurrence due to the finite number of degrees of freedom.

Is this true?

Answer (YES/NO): NO